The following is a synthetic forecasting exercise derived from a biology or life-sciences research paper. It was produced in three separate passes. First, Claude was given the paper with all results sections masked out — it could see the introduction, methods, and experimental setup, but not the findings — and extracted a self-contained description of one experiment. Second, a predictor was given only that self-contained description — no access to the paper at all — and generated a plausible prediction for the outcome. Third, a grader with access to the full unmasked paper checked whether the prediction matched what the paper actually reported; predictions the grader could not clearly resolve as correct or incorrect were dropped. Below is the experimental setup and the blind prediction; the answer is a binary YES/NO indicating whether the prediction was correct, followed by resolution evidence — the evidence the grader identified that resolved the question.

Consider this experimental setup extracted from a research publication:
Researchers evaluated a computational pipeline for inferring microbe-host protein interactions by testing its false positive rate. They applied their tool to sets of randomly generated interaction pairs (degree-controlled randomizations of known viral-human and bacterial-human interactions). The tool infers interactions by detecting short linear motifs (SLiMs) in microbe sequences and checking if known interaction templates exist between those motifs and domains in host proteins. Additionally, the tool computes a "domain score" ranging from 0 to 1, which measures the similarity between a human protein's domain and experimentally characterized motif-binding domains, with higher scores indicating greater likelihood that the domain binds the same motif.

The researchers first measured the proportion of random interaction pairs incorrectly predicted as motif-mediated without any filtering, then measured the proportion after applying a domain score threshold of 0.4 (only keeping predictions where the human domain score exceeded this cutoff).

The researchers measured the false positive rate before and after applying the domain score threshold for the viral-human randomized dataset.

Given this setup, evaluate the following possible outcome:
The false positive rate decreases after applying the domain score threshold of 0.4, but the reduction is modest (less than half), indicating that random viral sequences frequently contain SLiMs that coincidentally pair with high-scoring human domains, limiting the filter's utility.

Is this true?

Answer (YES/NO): NO